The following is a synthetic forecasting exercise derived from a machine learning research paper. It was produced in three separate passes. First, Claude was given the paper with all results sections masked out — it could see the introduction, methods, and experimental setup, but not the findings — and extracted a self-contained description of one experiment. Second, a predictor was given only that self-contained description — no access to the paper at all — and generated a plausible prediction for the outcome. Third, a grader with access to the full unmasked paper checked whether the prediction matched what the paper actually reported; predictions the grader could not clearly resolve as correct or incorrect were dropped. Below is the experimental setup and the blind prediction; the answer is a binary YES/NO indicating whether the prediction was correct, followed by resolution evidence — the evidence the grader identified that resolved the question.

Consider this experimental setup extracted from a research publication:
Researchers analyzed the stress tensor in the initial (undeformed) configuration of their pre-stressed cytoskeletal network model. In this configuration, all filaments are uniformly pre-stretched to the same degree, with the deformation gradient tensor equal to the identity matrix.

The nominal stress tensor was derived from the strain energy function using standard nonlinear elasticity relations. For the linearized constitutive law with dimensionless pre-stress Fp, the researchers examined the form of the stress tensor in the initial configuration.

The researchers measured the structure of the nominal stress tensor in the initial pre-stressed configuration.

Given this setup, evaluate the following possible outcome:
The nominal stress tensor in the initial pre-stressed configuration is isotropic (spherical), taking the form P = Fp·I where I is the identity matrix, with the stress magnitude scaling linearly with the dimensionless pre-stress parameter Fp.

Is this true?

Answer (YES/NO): NO